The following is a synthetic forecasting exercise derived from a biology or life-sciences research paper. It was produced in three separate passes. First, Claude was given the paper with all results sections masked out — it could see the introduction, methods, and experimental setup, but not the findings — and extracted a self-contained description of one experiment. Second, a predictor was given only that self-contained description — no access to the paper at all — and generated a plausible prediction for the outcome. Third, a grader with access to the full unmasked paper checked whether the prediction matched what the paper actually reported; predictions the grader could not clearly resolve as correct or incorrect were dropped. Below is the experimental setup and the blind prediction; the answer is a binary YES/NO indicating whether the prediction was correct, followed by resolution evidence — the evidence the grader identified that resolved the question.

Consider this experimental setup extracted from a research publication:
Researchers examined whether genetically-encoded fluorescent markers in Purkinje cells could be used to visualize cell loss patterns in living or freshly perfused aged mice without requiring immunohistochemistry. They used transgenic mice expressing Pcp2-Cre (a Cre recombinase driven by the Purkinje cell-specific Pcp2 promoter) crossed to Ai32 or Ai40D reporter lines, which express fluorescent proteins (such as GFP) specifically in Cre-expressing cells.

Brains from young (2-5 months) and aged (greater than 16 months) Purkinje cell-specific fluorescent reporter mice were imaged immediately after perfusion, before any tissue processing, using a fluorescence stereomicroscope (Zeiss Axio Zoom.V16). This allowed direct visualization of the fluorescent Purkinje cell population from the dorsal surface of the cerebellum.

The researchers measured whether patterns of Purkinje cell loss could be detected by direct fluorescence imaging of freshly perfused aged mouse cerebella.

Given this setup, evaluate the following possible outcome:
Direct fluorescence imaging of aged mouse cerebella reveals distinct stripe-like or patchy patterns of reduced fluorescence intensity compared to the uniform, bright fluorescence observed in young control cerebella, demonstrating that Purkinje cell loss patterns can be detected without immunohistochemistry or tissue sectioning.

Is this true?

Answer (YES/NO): YES